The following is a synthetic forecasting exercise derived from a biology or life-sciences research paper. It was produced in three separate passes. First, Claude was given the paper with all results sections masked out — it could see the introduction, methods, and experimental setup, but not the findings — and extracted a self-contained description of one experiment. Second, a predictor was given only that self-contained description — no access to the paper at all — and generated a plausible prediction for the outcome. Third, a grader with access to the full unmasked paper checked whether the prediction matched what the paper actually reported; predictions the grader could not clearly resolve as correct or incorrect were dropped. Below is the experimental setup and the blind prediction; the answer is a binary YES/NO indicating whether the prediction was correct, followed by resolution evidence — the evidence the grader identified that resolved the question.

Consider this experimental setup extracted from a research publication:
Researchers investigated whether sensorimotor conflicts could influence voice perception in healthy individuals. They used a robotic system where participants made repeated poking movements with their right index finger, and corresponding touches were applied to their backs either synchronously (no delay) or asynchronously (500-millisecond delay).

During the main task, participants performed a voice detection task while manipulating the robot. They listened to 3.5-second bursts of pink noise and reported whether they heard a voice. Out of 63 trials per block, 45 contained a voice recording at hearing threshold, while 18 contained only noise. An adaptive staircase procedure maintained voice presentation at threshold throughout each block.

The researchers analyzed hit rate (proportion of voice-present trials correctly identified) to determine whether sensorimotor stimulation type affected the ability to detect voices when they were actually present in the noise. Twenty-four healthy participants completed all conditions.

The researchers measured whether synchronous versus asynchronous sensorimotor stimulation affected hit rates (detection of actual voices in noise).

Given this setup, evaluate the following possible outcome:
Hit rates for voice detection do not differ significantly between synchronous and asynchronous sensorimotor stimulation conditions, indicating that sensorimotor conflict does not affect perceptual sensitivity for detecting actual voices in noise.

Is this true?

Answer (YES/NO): YES